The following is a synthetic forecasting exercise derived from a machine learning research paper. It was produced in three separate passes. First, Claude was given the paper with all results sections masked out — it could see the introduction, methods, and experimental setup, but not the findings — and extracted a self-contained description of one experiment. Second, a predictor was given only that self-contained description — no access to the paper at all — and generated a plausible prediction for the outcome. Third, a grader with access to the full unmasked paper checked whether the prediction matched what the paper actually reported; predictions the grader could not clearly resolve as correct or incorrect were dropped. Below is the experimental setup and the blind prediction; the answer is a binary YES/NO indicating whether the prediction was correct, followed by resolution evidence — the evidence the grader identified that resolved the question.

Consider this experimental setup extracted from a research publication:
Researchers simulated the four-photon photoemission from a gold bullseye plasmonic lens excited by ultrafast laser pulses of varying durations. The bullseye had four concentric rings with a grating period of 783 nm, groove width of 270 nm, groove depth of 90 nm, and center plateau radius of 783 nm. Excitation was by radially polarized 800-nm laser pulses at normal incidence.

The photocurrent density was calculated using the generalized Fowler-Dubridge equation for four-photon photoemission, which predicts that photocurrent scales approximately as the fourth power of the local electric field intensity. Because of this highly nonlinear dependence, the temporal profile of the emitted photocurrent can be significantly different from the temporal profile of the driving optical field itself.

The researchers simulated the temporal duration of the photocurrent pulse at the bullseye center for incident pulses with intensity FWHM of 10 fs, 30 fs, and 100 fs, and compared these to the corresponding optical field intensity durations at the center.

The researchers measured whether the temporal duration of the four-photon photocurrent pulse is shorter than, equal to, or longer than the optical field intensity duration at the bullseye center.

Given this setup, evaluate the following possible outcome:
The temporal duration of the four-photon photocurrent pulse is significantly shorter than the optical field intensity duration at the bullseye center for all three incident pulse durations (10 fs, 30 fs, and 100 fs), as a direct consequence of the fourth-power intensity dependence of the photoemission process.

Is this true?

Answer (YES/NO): YES